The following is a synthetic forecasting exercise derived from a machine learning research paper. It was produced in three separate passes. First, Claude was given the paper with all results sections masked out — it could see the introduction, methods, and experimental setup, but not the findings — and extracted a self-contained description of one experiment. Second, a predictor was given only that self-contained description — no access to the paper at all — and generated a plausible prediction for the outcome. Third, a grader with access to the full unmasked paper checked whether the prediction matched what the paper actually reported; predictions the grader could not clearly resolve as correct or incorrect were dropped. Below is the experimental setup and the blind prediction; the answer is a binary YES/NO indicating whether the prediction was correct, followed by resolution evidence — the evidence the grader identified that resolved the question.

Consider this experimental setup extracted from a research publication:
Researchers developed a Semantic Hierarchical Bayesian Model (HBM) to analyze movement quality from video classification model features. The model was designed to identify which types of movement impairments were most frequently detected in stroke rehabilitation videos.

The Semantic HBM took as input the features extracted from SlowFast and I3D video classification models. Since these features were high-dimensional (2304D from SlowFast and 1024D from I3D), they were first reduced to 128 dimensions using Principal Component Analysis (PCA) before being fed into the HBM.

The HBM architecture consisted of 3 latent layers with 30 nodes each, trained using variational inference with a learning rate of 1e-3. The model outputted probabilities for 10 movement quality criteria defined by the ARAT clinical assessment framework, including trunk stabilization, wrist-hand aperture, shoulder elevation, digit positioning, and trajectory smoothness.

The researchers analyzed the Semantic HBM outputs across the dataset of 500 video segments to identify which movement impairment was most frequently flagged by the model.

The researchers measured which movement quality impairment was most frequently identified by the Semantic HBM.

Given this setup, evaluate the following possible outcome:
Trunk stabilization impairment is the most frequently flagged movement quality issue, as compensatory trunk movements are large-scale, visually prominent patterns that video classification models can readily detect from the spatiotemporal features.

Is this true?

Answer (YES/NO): NO